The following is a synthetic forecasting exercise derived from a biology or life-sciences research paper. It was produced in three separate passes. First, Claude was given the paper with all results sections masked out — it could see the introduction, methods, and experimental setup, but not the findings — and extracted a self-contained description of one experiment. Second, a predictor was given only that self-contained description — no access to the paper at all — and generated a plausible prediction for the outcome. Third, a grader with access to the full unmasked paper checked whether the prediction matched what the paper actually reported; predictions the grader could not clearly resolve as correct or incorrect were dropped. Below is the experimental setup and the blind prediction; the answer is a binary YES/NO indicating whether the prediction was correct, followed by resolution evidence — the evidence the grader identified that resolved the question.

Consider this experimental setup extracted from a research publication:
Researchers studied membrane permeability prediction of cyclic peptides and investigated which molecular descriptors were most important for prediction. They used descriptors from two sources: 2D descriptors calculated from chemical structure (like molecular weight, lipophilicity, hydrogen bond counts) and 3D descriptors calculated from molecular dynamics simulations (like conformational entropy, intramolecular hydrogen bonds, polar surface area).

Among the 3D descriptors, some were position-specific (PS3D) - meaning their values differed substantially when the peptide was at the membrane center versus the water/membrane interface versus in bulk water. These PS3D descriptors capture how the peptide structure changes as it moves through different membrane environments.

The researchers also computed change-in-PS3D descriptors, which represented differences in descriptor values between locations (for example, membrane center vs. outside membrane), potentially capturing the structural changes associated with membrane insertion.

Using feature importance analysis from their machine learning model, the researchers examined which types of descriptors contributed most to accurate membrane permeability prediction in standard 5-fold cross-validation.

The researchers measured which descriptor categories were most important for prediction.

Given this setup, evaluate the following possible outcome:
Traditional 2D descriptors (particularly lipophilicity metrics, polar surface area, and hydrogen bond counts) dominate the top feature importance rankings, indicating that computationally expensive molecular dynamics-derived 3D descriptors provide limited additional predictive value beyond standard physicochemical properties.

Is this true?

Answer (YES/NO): YES